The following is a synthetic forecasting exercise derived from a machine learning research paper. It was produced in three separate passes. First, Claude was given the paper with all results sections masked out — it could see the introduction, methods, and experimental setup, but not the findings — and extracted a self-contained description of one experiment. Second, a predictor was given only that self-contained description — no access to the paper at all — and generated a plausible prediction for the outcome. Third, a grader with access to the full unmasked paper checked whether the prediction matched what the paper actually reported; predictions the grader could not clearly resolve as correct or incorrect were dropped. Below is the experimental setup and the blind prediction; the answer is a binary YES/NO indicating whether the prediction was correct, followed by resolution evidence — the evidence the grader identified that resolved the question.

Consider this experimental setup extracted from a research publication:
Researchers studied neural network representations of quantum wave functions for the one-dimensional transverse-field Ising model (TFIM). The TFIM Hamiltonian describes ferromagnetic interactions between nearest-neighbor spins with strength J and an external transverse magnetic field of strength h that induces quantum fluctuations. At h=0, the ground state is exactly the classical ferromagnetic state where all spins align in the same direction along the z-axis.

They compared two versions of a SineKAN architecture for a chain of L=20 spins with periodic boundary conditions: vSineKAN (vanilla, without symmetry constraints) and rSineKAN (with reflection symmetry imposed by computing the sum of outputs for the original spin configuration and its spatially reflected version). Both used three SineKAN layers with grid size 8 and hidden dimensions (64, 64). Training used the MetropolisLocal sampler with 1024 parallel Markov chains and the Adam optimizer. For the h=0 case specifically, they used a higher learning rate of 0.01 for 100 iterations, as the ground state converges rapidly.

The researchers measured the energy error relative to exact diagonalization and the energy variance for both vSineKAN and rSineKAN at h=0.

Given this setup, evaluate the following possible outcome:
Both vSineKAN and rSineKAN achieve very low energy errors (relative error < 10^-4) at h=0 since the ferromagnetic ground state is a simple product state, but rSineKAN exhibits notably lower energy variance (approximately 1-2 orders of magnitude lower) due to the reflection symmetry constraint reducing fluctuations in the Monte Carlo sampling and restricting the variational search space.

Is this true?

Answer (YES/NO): NO